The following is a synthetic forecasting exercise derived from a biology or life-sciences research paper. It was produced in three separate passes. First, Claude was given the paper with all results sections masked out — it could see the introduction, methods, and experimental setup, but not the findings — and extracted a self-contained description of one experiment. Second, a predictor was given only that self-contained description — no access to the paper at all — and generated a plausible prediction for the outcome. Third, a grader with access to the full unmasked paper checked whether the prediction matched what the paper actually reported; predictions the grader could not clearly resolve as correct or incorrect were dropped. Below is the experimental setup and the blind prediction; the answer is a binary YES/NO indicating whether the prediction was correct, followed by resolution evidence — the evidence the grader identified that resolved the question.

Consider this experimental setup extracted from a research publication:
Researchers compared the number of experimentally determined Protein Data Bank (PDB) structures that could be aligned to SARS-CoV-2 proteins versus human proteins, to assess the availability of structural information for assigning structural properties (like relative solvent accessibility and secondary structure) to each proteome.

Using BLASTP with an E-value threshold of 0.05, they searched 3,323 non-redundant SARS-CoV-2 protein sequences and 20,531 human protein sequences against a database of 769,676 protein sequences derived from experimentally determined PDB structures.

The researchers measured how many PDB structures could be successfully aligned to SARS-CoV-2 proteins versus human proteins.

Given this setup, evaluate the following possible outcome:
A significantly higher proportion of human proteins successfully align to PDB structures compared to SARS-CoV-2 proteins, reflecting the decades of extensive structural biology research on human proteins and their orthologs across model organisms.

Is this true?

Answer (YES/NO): YES